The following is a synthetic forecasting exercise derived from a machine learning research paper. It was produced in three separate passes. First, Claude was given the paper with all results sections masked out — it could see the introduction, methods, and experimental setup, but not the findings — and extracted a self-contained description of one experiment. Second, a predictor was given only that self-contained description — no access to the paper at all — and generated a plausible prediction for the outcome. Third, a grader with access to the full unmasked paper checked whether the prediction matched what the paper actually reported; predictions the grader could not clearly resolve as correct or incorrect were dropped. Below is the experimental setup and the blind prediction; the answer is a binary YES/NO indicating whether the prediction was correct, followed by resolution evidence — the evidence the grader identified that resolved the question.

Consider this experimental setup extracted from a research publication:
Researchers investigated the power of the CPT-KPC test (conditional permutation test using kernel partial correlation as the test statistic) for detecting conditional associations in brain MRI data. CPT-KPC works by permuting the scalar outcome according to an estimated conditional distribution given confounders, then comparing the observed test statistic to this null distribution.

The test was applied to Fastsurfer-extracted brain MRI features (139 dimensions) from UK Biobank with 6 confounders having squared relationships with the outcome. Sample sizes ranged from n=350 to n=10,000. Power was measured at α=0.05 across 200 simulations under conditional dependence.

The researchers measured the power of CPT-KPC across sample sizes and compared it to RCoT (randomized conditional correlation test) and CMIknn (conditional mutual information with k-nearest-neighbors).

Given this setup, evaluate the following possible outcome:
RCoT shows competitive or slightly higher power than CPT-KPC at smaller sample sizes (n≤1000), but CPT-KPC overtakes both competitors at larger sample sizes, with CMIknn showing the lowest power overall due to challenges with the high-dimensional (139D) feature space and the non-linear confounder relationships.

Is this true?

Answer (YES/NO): NO